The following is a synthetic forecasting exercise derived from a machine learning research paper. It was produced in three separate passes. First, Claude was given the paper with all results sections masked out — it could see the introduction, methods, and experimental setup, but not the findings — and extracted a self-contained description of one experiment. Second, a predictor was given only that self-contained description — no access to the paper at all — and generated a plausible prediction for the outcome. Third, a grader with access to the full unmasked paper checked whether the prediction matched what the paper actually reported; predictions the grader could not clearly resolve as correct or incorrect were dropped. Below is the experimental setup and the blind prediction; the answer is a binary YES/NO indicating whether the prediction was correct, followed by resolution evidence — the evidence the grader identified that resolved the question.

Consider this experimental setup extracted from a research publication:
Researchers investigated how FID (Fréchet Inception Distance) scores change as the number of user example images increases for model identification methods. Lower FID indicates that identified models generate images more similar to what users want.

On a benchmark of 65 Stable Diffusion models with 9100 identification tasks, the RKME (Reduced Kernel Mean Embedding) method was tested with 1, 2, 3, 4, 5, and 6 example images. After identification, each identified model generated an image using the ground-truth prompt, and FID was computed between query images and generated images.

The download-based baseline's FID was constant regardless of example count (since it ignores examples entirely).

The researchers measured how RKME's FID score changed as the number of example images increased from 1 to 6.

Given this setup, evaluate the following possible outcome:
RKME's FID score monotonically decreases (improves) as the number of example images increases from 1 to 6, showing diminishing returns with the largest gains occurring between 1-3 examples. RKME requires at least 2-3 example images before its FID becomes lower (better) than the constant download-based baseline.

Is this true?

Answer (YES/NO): NO